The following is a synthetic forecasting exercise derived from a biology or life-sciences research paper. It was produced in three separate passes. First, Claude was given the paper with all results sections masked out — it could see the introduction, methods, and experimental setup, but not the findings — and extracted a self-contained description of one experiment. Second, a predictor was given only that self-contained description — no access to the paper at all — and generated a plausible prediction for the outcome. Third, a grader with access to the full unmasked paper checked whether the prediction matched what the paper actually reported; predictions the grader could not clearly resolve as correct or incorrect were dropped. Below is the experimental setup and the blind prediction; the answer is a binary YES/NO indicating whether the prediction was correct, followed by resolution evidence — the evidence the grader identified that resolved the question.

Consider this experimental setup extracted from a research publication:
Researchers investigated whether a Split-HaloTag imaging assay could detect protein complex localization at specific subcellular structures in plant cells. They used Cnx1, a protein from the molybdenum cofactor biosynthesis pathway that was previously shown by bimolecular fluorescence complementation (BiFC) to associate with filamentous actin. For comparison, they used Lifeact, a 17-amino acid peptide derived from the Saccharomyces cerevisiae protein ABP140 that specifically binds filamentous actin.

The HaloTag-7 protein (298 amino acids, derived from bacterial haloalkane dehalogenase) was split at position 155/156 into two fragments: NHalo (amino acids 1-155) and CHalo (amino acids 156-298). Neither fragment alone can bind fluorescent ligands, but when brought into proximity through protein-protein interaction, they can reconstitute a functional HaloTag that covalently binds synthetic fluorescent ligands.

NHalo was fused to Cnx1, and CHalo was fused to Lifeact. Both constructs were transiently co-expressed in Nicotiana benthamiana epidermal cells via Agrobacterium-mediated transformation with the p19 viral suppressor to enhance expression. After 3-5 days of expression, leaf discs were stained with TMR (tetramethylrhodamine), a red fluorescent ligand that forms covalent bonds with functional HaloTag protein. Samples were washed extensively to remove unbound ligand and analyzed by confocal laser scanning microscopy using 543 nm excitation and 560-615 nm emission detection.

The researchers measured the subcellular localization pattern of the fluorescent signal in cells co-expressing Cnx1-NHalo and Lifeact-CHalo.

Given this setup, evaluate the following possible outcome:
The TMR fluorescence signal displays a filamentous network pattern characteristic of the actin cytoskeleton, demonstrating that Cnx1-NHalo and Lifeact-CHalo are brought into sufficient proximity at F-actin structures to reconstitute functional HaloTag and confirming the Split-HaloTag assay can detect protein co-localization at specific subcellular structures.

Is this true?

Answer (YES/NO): YES